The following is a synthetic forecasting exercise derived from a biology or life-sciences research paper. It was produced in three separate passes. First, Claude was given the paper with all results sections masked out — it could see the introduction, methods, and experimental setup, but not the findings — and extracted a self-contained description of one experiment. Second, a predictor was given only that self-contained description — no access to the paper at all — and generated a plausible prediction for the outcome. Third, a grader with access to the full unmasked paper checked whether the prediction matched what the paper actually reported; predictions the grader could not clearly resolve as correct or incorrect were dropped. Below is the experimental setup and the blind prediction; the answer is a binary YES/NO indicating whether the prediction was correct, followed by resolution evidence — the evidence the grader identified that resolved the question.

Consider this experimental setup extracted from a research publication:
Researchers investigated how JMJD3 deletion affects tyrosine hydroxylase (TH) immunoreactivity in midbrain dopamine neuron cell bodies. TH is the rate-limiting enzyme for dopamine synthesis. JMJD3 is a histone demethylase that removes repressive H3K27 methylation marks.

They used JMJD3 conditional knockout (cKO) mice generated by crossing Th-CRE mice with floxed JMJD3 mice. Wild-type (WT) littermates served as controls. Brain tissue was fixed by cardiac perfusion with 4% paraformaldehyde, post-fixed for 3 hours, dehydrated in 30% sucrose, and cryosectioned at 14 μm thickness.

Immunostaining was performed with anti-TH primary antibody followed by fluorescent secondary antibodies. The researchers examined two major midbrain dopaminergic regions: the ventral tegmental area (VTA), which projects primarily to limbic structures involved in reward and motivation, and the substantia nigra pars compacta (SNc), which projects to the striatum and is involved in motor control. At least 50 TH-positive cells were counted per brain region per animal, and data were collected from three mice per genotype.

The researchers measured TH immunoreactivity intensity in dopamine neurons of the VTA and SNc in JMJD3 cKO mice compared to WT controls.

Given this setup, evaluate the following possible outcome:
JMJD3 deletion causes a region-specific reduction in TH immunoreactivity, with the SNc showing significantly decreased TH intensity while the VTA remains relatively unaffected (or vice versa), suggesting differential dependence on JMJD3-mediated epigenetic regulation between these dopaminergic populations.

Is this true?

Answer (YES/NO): NO